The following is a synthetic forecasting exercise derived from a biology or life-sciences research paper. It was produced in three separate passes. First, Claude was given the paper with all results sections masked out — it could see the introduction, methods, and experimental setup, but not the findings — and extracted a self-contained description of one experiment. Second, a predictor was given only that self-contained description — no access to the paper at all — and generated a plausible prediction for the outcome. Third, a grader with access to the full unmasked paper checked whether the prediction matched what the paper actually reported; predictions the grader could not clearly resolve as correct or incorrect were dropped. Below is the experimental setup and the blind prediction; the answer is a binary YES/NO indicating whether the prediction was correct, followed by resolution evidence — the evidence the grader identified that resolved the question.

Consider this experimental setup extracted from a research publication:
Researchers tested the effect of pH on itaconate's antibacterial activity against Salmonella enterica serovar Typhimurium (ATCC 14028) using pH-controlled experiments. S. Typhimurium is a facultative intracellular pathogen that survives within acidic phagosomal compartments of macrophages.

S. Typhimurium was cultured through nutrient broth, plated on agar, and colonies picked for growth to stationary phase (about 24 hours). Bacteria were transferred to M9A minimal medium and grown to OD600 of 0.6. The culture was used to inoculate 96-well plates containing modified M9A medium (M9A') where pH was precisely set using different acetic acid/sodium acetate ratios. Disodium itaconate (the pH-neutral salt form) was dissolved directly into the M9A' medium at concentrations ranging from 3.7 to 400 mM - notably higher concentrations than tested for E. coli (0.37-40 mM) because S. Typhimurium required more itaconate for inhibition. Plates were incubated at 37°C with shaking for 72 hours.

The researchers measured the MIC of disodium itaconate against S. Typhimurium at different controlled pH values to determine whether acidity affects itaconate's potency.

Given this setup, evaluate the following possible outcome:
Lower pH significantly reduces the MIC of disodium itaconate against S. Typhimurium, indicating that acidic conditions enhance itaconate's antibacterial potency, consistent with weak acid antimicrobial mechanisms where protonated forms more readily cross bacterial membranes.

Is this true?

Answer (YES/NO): NO